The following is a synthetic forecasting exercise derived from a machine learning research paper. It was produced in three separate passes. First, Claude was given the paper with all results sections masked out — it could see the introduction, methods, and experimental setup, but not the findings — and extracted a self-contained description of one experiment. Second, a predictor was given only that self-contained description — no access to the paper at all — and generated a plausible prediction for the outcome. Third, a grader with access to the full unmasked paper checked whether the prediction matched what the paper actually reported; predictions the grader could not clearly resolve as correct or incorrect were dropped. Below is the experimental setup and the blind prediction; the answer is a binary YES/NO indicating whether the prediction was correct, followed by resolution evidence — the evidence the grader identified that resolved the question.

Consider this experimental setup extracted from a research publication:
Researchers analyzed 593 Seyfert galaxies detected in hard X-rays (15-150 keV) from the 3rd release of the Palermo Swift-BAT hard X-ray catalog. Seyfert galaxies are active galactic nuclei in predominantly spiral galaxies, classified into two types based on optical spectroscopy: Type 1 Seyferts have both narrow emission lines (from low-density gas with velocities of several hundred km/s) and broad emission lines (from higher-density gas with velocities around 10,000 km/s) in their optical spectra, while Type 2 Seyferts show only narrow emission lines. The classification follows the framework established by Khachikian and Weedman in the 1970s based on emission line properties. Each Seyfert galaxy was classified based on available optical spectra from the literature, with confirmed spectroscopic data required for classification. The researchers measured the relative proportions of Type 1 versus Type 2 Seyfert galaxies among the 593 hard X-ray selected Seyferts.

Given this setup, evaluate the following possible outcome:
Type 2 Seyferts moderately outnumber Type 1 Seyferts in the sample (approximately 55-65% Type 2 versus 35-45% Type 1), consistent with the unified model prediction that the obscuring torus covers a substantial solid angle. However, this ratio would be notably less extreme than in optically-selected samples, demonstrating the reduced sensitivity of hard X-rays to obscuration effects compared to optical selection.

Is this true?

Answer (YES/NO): NO